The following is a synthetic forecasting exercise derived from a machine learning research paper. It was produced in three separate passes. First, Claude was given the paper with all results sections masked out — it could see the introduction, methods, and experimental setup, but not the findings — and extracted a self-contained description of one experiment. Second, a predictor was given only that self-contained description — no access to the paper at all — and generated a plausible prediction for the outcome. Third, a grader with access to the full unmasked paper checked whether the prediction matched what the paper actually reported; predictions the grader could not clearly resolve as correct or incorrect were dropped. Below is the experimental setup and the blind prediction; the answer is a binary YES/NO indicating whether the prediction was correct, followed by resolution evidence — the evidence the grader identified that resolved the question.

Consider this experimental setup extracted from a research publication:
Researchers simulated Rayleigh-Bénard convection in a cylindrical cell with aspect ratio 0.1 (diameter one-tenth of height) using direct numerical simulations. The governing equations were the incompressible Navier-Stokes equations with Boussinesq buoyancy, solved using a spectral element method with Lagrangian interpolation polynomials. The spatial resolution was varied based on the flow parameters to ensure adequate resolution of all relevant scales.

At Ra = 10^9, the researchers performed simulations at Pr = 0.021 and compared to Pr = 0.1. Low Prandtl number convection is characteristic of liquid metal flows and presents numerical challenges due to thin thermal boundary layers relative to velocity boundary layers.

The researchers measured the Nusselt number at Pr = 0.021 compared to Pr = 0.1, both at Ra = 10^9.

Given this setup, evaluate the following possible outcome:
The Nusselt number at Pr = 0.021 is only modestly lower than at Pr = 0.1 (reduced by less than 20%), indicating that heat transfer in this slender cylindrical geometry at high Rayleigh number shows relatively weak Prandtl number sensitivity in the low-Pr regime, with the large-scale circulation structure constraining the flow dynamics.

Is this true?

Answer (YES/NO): NO